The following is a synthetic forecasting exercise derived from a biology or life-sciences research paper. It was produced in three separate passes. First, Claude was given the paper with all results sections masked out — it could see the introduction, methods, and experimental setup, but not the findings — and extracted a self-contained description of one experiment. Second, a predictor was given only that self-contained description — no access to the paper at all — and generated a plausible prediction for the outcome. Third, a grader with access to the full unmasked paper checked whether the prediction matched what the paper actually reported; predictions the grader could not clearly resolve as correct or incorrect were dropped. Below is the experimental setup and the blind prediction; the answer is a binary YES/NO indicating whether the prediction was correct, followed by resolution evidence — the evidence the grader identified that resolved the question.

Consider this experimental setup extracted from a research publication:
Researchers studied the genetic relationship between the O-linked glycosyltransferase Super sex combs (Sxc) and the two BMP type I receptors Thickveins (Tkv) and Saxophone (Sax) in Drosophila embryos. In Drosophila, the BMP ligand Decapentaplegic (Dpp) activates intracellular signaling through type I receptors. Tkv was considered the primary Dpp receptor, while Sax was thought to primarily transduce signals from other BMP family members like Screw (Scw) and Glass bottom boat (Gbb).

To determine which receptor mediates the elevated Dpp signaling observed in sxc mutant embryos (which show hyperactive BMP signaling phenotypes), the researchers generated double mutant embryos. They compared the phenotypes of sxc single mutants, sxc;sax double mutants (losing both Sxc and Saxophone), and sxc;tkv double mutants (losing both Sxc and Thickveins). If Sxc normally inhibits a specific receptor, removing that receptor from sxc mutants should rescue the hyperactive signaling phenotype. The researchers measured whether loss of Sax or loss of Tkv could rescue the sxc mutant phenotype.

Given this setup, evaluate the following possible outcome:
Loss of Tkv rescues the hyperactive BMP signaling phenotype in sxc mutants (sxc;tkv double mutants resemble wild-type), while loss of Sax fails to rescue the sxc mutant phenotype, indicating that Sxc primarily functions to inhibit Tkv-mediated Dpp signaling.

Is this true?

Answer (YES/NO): NO